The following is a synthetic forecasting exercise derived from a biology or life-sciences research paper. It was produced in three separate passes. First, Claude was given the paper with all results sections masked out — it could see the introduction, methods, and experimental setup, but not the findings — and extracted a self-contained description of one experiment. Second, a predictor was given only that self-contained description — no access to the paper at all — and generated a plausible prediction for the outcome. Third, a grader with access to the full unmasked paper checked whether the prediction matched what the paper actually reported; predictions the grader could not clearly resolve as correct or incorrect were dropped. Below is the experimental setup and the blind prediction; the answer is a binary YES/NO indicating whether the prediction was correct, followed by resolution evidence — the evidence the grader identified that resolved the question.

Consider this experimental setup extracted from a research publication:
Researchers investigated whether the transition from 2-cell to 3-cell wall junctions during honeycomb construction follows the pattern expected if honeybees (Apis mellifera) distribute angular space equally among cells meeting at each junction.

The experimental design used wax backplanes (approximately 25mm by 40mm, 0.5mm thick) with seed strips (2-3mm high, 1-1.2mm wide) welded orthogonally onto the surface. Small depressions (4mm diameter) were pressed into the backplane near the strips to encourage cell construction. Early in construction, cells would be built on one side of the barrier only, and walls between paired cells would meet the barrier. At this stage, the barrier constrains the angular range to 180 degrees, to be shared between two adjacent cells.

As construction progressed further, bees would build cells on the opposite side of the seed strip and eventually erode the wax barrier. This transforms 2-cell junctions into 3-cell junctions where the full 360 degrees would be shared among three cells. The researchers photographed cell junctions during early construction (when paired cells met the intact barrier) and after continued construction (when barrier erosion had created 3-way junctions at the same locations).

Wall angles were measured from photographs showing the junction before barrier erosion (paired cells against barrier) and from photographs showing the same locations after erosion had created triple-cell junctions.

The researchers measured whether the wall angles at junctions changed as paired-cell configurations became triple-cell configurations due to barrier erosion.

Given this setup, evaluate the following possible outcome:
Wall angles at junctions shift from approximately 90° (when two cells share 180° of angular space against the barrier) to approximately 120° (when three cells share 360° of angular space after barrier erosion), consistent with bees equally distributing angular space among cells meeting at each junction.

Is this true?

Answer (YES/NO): YES